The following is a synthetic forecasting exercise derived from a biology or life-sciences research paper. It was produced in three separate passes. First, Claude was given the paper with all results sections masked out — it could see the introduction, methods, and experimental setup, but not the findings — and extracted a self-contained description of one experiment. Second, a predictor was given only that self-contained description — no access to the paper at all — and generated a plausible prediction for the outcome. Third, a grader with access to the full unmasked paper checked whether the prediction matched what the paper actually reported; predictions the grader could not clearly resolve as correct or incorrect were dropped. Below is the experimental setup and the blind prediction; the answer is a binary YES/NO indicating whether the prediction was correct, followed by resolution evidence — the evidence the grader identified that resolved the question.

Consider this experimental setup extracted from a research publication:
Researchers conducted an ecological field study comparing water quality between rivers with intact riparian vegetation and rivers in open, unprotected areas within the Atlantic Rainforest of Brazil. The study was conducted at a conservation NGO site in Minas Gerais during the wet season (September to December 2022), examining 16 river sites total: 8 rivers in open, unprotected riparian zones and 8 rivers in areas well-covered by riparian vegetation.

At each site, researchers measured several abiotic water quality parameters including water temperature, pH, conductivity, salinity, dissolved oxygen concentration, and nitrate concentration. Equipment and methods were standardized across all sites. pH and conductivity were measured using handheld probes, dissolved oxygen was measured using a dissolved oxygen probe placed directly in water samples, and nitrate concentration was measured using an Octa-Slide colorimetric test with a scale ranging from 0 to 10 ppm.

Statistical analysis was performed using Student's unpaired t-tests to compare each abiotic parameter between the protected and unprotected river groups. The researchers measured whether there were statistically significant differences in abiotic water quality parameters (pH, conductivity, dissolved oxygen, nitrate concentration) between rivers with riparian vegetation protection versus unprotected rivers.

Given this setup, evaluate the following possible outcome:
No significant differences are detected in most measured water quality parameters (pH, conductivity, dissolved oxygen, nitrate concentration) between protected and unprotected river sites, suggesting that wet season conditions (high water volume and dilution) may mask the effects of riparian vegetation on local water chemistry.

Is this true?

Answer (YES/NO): YES